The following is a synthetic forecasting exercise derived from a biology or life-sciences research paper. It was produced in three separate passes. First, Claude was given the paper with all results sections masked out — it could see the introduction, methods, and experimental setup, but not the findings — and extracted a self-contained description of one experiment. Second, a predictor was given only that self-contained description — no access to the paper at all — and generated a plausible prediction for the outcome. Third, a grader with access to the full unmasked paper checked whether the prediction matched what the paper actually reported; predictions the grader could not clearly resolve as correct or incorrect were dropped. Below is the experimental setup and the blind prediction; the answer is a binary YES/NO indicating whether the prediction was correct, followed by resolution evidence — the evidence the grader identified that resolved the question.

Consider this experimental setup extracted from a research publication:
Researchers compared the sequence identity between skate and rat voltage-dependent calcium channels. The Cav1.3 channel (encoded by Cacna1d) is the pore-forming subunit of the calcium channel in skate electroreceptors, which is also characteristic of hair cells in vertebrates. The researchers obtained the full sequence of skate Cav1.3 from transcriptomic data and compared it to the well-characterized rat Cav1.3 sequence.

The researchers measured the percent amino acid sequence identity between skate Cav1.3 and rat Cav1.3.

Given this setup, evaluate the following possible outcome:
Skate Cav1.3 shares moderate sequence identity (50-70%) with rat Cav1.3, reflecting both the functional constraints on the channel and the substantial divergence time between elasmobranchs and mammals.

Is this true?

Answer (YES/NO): NO